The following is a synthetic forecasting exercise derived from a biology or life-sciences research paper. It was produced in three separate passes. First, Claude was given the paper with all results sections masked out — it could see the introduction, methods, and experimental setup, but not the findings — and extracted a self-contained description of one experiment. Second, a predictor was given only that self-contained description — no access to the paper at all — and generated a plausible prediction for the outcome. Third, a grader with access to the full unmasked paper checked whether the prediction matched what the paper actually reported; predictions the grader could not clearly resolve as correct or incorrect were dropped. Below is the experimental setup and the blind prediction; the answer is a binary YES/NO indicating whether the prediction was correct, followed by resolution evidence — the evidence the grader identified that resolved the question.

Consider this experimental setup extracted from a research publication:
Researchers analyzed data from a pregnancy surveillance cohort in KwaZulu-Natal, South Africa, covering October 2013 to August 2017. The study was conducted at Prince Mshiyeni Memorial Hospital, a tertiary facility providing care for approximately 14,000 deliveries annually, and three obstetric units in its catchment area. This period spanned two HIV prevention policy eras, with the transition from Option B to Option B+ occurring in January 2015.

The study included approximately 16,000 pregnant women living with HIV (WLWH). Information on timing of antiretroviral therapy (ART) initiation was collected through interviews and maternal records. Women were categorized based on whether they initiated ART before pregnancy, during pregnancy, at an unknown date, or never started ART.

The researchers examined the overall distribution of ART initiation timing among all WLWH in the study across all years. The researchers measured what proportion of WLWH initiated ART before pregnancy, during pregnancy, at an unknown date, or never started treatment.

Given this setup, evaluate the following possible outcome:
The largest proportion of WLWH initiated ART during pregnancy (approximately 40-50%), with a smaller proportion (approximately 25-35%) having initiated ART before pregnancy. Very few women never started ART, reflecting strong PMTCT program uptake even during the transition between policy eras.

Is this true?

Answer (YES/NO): YES